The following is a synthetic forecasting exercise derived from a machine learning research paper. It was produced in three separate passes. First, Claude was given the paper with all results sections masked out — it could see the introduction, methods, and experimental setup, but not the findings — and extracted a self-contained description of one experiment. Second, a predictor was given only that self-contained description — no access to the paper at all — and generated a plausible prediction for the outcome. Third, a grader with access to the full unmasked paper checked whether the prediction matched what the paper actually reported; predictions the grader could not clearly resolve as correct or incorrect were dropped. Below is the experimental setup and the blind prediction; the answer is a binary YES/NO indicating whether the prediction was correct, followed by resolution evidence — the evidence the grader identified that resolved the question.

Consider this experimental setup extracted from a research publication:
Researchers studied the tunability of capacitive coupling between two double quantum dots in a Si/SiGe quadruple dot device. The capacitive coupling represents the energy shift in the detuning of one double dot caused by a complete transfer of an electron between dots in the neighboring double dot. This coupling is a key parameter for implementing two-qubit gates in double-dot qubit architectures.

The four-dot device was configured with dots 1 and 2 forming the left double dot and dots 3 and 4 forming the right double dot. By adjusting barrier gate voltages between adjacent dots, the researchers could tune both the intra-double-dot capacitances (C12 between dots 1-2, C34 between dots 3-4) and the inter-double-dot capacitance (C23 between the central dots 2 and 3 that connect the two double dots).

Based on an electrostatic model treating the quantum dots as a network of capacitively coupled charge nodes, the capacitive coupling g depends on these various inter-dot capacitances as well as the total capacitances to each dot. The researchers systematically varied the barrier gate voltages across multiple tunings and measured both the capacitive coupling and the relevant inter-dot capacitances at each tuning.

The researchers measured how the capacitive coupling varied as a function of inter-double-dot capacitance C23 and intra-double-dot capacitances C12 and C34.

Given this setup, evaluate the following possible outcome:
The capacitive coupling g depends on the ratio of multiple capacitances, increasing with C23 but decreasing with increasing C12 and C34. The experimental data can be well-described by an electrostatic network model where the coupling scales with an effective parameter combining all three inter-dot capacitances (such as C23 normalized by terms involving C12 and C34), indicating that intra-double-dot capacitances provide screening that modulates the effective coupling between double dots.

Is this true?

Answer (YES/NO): YES